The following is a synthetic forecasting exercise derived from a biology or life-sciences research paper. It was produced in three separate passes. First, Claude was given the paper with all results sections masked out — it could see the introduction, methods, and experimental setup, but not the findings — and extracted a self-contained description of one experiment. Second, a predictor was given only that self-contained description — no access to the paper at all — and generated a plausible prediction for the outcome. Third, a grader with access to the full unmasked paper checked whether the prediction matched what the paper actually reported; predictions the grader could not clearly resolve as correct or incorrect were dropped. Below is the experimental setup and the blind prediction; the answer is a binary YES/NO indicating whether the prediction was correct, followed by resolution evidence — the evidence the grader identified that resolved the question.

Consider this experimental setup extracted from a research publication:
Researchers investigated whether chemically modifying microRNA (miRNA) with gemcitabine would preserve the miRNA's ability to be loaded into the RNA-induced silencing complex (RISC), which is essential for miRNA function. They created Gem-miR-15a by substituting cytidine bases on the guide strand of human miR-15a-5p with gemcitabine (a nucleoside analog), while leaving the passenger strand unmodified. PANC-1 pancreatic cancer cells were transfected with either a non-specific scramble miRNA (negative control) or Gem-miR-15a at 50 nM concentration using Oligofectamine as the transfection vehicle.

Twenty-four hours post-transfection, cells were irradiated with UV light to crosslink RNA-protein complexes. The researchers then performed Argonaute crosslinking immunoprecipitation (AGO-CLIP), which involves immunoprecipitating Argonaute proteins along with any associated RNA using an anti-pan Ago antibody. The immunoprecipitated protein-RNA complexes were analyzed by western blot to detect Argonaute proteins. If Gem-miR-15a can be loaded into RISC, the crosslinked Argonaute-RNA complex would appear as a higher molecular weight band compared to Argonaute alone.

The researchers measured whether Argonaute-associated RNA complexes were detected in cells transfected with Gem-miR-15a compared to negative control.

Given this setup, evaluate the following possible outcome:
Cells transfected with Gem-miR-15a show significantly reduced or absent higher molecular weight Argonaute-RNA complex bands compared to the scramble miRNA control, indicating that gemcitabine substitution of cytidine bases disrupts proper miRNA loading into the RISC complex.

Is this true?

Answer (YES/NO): NO